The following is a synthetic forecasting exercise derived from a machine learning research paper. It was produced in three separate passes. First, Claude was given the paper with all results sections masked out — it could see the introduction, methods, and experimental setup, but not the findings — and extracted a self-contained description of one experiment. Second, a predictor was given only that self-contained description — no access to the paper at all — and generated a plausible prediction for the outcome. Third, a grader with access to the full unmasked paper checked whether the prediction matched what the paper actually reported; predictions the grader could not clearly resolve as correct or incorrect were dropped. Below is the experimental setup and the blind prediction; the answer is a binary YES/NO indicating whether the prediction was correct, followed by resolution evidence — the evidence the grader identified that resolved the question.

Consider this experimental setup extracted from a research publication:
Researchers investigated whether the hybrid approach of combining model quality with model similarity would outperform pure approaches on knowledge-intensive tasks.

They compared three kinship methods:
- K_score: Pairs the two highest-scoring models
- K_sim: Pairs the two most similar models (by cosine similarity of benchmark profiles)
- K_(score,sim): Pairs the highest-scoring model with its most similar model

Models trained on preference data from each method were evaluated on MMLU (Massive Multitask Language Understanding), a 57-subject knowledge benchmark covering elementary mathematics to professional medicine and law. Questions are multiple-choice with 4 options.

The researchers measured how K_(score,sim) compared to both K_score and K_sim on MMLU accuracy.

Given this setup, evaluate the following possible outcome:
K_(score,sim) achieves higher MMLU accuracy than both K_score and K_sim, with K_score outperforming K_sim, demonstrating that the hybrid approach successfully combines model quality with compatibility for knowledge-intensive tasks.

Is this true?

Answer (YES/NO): NO